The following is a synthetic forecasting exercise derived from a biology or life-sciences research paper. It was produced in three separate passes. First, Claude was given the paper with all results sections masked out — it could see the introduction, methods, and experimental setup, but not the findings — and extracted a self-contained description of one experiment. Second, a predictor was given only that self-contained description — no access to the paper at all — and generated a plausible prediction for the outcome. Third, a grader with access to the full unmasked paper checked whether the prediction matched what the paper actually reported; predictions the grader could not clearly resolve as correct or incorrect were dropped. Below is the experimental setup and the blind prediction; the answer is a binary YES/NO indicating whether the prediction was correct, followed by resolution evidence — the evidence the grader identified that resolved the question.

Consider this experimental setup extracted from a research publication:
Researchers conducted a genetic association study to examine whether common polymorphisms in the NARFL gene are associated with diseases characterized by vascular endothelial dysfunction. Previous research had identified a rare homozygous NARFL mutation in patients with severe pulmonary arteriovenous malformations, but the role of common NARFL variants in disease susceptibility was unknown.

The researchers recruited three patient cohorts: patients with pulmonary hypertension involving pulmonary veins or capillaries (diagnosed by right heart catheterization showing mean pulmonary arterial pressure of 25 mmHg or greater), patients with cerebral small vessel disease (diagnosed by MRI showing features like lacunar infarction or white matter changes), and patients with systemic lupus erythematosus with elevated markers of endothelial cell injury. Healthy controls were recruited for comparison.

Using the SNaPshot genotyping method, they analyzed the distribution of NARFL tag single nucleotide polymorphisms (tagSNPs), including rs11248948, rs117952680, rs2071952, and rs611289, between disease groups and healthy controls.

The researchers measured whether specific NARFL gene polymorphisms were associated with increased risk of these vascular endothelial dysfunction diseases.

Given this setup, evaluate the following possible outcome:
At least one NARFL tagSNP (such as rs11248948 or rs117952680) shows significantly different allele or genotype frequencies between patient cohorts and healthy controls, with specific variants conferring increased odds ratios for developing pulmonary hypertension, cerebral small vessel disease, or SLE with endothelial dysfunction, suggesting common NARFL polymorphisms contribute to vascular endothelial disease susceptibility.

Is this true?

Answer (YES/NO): YES